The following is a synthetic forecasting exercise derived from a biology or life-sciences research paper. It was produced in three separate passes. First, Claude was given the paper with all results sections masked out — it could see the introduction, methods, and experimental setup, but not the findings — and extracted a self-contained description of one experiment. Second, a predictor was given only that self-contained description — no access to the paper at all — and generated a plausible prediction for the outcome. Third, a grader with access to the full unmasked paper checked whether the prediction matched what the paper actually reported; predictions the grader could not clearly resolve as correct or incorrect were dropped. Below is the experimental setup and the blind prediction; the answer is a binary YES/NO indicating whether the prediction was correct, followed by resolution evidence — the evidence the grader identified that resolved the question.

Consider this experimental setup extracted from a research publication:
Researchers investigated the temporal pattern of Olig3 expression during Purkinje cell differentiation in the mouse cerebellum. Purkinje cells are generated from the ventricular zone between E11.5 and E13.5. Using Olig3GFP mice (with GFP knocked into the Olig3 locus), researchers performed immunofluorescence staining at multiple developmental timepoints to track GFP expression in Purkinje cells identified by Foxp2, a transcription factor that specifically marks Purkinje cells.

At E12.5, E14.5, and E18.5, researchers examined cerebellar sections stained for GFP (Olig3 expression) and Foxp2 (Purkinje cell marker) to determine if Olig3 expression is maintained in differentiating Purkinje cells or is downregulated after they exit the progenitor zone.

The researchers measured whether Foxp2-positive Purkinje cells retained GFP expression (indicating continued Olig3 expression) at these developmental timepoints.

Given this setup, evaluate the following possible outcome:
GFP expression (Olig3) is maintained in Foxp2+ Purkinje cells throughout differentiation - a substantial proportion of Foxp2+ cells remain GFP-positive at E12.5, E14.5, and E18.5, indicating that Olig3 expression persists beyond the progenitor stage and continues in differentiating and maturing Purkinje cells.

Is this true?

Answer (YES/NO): NO